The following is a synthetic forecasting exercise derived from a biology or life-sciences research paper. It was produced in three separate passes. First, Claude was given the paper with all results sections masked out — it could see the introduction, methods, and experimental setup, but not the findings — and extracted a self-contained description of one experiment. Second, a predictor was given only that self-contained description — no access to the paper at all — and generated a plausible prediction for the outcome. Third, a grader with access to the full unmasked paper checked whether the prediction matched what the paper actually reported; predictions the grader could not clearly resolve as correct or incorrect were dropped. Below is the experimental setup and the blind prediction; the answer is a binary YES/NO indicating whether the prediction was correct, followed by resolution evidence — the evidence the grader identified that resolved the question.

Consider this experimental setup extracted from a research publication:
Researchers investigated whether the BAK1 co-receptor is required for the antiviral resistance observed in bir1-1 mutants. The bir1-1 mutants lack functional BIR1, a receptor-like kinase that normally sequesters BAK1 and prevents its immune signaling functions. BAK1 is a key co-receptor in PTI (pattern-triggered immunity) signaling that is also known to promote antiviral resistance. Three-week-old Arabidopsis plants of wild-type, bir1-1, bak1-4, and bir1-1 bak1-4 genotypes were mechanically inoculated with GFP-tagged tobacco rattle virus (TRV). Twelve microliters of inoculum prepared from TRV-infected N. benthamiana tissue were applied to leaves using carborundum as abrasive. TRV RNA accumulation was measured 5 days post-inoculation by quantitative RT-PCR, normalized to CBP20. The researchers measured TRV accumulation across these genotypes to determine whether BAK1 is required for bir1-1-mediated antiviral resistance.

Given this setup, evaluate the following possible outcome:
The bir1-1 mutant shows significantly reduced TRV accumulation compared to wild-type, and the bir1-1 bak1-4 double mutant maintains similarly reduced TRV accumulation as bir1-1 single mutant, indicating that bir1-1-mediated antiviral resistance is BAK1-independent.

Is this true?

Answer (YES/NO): YES